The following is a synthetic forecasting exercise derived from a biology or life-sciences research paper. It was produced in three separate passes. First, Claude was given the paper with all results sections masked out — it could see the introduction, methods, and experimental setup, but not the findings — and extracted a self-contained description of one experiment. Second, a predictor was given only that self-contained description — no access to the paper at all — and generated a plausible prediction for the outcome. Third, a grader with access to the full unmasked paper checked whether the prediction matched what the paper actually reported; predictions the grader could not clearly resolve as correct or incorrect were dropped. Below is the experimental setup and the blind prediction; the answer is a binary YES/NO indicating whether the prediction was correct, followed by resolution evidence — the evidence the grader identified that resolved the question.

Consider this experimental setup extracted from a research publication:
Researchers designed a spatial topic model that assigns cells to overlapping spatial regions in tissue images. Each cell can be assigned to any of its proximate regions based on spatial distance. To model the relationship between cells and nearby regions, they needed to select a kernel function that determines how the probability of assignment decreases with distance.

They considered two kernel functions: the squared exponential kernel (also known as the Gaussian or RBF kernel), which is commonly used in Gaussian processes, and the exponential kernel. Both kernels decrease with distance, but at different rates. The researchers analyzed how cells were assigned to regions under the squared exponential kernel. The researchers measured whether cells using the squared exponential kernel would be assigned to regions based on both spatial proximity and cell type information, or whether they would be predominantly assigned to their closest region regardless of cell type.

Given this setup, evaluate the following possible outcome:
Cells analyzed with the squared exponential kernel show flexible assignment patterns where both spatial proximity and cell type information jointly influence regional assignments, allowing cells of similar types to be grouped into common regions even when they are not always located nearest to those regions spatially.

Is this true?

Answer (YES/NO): NO